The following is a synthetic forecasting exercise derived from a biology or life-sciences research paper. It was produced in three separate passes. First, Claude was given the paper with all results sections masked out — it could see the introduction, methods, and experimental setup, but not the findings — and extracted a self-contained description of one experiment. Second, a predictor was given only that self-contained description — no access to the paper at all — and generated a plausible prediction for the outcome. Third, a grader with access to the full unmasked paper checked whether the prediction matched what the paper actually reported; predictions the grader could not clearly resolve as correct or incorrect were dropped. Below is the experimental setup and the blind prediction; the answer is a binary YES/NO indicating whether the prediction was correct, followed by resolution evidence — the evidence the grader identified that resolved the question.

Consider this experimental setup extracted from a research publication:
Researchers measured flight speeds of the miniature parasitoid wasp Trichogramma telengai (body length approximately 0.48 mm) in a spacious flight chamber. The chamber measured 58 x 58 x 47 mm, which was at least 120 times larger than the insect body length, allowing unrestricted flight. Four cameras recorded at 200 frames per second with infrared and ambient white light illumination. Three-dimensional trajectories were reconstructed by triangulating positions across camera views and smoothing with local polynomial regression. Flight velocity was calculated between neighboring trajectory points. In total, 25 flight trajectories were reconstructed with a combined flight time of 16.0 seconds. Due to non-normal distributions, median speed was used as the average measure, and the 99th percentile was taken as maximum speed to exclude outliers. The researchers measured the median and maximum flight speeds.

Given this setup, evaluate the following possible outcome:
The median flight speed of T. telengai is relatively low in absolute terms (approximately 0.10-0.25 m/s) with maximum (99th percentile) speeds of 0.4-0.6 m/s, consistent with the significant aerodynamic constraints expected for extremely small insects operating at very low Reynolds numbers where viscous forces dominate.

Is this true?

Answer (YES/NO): NO